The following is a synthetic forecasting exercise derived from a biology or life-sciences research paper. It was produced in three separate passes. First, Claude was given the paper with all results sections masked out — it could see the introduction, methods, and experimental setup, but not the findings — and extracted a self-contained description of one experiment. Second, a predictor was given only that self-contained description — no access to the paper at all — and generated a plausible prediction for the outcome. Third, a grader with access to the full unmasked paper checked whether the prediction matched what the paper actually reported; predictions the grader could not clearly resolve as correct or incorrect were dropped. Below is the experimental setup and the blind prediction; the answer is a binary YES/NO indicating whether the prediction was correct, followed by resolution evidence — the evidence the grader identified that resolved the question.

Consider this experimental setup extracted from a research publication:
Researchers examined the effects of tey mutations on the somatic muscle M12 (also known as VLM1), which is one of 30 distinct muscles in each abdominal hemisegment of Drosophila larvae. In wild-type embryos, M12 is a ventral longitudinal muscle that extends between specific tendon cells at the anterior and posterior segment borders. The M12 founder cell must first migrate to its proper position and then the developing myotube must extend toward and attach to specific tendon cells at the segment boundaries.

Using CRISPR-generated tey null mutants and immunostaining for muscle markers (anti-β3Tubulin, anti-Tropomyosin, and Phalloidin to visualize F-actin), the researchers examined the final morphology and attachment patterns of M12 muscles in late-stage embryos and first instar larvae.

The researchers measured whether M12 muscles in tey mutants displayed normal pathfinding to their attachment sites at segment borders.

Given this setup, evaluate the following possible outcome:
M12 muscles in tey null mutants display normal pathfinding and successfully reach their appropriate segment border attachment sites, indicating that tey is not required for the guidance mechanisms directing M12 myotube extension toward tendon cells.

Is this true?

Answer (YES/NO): NO